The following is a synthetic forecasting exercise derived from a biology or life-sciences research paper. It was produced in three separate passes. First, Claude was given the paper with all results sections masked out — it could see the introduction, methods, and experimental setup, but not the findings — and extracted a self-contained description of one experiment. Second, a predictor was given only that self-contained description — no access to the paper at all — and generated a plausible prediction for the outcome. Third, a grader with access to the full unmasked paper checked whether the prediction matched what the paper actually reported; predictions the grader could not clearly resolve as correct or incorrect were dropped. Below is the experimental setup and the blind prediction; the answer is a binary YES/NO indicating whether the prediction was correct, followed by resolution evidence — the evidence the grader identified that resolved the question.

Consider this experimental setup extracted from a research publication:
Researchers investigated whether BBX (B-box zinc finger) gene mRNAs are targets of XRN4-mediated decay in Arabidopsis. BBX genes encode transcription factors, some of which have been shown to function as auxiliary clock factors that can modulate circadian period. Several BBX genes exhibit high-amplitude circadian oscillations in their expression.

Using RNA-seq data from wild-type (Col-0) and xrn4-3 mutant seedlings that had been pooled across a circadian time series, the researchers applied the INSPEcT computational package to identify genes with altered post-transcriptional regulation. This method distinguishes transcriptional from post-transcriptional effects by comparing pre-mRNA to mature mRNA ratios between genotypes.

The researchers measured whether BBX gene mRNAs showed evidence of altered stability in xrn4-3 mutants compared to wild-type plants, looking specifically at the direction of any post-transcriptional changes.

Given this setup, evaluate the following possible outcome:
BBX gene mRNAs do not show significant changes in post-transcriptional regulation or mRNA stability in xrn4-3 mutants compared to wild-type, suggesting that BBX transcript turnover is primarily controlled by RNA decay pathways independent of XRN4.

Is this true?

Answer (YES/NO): NO